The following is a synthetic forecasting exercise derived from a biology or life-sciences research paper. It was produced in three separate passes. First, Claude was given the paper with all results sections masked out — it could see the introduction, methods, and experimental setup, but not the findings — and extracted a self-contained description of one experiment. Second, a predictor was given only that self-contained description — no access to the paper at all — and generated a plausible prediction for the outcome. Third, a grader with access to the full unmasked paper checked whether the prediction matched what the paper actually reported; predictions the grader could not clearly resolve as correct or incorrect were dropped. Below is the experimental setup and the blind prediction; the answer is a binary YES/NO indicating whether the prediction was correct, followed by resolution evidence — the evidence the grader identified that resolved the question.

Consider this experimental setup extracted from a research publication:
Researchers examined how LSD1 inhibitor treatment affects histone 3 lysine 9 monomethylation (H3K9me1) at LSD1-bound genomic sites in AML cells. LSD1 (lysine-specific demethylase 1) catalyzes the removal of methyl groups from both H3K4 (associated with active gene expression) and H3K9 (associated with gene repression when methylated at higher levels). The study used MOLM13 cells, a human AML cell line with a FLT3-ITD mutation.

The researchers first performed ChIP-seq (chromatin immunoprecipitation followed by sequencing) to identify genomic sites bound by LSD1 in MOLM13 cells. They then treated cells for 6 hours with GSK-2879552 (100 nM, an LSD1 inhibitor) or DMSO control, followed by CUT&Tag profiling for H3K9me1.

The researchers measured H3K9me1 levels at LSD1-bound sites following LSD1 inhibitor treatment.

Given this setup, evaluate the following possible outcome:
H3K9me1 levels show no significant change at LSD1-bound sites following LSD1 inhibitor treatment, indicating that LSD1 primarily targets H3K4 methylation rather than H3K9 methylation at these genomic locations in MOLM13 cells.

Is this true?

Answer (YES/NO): NO